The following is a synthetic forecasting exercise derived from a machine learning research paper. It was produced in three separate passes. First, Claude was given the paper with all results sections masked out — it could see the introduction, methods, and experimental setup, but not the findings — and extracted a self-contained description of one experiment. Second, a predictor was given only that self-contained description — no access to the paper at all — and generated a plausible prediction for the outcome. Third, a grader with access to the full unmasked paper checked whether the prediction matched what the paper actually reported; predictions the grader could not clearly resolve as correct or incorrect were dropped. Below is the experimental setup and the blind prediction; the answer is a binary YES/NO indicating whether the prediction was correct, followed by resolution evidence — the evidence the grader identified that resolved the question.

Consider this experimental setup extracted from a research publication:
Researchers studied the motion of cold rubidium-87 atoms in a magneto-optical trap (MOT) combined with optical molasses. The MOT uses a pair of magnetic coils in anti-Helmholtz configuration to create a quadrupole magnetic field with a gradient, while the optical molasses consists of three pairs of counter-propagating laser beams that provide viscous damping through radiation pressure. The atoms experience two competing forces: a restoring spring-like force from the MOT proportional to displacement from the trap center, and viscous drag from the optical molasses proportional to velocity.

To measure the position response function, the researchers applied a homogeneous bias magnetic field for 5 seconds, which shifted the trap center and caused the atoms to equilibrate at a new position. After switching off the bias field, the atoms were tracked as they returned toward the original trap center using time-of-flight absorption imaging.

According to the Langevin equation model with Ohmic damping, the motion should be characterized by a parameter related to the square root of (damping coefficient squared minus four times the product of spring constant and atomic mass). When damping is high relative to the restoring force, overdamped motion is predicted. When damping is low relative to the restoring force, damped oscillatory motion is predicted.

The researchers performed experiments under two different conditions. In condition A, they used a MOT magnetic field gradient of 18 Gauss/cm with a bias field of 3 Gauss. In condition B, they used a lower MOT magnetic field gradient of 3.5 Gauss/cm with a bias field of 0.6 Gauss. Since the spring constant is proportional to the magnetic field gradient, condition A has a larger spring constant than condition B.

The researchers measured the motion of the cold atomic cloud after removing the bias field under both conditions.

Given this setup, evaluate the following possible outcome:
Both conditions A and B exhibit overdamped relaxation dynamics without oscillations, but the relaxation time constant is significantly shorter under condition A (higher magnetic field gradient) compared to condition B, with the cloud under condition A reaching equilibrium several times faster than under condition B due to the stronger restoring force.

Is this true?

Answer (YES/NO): NO